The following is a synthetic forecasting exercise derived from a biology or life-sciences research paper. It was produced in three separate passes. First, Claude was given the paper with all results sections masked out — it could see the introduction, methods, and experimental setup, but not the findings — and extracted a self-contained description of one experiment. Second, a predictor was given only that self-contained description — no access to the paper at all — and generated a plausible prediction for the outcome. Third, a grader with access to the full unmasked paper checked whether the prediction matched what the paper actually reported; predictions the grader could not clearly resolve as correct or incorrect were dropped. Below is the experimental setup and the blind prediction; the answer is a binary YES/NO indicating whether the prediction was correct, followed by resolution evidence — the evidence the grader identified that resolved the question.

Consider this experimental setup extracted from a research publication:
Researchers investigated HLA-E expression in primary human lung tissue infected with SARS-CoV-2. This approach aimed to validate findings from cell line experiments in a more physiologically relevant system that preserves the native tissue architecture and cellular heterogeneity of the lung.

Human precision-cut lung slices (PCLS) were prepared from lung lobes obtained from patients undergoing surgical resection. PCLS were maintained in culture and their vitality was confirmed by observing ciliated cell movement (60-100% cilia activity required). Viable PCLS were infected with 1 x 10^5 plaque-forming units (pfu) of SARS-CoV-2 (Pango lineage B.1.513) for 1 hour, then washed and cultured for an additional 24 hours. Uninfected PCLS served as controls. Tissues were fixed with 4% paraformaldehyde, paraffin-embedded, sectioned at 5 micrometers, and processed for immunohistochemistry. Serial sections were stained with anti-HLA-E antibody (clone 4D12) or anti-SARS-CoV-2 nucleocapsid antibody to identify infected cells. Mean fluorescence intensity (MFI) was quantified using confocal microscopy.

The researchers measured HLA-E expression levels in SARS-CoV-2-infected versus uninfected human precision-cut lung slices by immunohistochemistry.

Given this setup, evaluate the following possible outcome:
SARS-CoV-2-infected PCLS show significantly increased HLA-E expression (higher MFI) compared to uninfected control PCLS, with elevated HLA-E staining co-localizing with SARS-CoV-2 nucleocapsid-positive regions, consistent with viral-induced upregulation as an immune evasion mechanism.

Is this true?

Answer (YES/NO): YES